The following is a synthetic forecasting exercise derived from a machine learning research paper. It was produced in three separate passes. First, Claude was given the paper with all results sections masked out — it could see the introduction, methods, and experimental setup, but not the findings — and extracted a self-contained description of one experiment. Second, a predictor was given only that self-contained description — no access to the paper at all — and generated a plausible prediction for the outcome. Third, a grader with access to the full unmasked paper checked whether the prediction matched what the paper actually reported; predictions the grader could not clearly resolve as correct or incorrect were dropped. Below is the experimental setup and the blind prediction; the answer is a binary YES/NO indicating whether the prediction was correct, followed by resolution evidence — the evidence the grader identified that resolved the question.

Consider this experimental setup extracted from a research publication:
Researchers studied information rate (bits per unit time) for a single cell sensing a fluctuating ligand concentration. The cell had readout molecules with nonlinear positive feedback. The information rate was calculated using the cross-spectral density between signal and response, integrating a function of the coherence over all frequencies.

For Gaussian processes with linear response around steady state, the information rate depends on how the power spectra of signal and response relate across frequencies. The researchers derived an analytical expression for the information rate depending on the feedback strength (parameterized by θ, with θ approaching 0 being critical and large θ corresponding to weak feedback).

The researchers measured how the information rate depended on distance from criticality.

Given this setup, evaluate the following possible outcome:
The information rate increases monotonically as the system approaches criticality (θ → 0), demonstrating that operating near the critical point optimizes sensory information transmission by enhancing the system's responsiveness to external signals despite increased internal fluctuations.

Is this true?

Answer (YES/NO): NO